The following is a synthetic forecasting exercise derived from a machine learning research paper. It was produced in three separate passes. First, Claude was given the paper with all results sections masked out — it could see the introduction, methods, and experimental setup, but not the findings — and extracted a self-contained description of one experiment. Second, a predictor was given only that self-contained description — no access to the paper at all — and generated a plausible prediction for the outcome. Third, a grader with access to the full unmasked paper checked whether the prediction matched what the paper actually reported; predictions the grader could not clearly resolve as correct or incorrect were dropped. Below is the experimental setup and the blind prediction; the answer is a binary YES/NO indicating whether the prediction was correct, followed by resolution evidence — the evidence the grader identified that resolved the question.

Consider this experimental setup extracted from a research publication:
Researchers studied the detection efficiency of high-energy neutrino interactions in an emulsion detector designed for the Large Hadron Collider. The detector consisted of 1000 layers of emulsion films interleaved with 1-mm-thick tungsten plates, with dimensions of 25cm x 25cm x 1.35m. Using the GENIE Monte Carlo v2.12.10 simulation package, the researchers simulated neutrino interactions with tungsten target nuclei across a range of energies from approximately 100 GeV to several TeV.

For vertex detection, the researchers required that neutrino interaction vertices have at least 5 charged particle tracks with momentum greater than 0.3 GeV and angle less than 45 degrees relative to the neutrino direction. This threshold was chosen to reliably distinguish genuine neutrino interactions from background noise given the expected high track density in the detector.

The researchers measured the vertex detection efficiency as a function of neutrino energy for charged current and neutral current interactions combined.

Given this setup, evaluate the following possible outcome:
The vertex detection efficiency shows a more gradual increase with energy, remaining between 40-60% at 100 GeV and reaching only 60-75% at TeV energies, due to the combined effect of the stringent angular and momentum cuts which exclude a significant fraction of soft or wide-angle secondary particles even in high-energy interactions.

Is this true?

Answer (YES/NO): NO